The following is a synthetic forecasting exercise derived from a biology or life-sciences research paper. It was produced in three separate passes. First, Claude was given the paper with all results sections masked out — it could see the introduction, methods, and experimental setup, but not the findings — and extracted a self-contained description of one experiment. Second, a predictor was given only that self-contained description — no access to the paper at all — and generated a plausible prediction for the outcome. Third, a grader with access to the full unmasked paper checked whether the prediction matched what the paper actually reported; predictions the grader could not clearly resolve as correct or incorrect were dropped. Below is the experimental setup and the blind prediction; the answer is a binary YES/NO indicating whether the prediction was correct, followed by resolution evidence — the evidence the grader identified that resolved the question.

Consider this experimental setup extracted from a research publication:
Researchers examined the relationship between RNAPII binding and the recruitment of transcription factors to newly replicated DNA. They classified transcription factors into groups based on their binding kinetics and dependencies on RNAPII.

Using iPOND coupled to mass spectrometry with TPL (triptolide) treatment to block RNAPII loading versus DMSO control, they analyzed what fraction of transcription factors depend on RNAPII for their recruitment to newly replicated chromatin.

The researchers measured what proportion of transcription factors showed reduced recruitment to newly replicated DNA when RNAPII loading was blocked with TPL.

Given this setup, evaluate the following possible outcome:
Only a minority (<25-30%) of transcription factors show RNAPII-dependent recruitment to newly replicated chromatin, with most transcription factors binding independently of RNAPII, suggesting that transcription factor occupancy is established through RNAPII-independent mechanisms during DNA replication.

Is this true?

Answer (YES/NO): NO